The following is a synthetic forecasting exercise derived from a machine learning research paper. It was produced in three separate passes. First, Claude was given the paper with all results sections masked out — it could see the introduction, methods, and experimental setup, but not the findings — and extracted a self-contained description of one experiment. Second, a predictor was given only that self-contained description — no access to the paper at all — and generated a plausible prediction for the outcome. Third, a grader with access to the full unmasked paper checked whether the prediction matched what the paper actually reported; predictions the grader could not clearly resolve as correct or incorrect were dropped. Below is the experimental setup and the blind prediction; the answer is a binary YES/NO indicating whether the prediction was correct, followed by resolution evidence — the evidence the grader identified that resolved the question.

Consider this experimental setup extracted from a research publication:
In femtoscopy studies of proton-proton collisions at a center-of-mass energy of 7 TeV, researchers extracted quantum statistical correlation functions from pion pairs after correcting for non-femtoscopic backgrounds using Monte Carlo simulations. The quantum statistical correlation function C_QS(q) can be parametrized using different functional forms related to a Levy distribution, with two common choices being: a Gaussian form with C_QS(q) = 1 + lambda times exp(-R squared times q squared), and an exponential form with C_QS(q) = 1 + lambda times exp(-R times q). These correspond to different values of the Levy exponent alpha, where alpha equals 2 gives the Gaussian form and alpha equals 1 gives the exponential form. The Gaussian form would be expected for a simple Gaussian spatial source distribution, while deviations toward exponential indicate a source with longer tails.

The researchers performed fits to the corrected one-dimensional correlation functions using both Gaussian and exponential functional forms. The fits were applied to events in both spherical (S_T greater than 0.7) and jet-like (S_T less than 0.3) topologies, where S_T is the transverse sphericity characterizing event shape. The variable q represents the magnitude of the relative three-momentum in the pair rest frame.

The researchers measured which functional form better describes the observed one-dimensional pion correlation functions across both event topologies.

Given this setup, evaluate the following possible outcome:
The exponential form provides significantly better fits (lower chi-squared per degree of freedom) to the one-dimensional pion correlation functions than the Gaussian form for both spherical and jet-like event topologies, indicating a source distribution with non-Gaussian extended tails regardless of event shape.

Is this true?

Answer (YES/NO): YES